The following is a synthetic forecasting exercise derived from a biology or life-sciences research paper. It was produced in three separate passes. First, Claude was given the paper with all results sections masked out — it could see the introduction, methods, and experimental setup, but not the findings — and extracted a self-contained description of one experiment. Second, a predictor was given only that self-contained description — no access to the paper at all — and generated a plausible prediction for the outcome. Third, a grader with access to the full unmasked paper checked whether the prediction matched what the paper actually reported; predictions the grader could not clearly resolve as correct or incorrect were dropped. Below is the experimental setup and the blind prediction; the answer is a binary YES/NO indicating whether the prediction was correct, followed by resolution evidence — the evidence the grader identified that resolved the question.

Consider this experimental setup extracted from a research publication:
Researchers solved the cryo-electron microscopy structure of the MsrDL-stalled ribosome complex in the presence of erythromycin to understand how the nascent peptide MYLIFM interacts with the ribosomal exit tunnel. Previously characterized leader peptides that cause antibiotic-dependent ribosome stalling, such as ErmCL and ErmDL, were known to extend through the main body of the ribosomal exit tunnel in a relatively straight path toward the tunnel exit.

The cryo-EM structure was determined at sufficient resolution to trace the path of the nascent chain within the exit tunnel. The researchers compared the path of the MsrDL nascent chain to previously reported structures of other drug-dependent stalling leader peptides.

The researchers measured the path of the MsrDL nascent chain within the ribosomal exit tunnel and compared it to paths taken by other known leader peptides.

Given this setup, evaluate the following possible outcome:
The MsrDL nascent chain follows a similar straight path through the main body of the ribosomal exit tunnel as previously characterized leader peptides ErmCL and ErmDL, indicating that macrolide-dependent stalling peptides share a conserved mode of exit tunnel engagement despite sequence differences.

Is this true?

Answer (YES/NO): NO